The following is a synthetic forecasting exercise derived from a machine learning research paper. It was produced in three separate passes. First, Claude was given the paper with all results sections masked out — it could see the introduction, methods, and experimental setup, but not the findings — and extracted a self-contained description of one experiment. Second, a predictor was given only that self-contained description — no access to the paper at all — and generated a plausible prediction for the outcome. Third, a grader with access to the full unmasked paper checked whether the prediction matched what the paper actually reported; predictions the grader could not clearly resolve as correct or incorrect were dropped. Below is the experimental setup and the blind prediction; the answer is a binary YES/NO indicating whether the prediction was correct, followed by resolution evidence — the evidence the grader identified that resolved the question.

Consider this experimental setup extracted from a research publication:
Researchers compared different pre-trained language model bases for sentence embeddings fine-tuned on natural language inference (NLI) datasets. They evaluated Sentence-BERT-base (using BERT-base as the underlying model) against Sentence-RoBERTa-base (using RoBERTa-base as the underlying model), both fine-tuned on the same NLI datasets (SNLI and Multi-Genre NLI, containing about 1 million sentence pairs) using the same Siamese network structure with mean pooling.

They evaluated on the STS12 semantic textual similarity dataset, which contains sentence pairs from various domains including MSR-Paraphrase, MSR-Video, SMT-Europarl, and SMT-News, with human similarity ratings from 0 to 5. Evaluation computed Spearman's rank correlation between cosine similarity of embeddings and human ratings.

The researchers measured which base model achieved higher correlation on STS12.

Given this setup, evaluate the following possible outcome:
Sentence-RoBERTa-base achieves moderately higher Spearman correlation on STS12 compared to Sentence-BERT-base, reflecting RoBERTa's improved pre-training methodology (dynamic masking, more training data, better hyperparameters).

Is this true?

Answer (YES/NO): NO